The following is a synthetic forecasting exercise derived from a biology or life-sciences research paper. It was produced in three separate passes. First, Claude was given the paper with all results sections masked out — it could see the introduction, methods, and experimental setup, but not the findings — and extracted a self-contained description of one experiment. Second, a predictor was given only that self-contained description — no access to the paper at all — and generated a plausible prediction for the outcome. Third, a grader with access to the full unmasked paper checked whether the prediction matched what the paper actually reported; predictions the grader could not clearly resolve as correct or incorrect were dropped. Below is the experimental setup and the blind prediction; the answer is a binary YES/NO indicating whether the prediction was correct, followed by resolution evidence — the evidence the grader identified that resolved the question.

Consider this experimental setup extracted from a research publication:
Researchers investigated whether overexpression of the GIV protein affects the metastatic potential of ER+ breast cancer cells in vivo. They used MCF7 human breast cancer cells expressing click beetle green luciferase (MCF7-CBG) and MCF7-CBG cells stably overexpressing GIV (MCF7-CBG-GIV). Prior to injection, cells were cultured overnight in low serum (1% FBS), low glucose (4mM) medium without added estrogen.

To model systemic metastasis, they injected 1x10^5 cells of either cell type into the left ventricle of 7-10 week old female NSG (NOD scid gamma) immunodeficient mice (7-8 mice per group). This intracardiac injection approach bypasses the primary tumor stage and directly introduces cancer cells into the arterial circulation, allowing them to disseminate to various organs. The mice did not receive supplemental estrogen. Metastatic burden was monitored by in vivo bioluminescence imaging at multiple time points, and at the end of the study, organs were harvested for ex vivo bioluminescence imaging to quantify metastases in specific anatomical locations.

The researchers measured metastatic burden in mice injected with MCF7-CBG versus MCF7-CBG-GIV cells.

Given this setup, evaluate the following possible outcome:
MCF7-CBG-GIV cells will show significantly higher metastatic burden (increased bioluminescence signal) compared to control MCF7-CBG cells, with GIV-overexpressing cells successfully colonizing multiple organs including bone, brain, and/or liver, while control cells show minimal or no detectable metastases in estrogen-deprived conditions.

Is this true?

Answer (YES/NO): NO